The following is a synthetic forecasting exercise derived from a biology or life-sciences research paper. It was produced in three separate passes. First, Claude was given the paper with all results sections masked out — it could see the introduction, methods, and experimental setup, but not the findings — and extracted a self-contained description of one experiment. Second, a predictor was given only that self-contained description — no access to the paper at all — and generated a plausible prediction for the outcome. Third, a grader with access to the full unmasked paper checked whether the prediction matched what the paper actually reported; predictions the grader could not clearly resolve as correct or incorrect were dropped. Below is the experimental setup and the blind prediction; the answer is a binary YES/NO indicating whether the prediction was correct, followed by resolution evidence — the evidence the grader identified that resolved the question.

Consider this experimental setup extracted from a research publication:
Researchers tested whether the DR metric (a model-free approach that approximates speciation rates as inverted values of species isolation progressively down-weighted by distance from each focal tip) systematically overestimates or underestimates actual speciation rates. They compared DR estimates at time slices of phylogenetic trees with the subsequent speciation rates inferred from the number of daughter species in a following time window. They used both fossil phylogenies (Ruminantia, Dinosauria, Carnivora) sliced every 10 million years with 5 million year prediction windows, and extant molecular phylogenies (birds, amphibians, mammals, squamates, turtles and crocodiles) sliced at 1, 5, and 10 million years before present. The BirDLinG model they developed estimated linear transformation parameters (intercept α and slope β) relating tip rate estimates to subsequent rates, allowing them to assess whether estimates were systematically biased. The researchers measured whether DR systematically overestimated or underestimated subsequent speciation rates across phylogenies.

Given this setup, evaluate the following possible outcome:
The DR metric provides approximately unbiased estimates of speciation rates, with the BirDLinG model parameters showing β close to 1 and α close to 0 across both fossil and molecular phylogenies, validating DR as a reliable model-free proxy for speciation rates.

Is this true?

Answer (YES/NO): NO